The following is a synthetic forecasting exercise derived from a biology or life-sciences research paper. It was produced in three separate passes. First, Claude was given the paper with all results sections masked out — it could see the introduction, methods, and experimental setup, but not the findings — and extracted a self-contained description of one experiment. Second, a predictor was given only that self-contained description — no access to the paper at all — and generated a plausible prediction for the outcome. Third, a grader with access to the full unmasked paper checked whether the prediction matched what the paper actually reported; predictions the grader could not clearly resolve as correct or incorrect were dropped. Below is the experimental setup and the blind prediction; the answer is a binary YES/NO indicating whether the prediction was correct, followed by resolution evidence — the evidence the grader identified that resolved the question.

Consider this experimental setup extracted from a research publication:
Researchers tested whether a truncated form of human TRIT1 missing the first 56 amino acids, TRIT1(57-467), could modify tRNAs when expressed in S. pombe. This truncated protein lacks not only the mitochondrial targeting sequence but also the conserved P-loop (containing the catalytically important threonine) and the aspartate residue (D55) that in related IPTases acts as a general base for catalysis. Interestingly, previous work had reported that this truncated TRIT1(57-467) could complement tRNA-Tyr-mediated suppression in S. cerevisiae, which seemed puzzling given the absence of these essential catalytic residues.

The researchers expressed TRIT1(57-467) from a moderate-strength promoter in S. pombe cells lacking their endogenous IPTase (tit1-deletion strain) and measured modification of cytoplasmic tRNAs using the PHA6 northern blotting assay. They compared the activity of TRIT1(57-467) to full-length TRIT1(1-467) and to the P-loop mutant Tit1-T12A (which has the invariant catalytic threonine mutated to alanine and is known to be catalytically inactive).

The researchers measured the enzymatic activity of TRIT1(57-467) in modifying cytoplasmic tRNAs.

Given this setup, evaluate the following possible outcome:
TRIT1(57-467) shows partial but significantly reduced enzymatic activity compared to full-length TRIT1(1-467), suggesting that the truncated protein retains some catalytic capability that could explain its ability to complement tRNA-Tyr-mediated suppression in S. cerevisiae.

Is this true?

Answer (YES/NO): NO